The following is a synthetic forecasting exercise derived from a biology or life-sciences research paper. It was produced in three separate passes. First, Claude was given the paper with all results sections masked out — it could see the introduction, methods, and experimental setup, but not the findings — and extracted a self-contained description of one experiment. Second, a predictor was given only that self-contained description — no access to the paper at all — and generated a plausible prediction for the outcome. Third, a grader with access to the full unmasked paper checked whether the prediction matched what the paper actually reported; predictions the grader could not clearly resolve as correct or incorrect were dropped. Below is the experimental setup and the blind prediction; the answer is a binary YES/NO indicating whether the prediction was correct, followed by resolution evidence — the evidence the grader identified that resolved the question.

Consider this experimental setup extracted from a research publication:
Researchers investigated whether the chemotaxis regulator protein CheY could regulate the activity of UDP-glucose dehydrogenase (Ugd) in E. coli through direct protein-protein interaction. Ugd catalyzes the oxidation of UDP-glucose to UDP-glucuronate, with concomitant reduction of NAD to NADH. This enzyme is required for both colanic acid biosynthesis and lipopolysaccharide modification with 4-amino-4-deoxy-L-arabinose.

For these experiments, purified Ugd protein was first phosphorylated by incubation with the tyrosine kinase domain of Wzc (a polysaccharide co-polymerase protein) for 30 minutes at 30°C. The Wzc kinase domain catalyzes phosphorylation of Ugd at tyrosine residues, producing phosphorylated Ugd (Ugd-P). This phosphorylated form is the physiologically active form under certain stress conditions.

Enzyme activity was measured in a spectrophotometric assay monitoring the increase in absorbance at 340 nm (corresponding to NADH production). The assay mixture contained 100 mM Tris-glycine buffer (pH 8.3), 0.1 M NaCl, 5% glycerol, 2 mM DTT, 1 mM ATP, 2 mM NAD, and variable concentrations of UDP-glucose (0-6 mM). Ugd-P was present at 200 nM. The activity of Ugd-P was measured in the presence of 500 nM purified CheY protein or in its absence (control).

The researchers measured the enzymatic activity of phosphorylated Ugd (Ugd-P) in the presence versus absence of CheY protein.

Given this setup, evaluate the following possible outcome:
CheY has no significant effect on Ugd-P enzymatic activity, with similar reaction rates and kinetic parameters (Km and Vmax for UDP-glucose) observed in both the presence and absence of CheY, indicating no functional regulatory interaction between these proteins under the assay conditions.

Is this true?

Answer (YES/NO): NO